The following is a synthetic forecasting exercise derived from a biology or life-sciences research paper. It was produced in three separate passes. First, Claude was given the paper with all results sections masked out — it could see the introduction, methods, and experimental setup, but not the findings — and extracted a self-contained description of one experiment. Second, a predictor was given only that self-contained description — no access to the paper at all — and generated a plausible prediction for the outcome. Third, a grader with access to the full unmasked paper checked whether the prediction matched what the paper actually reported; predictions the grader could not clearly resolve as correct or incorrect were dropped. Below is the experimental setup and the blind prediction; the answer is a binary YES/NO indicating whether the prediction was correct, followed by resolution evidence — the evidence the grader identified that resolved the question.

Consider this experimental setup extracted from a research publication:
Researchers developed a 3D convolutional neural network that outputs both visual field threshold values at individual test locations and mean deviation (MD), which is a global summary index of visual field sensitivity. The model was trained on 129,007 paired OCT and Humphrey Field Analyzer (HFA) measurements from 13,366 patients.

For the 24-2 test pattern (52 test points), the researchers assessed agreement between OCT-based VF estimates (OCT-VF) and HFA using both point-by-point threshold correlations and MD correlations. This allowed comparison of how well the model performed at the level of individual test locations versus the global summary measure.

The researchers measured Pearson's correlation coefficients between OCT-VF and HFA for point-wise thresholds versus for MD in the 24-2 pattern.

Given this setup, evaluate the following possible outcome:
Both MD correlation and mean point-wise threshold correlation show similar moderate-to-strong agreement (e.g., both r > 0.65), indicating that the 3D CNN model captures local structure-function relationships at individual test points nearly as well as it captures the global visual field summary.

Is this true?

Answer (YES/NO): NO